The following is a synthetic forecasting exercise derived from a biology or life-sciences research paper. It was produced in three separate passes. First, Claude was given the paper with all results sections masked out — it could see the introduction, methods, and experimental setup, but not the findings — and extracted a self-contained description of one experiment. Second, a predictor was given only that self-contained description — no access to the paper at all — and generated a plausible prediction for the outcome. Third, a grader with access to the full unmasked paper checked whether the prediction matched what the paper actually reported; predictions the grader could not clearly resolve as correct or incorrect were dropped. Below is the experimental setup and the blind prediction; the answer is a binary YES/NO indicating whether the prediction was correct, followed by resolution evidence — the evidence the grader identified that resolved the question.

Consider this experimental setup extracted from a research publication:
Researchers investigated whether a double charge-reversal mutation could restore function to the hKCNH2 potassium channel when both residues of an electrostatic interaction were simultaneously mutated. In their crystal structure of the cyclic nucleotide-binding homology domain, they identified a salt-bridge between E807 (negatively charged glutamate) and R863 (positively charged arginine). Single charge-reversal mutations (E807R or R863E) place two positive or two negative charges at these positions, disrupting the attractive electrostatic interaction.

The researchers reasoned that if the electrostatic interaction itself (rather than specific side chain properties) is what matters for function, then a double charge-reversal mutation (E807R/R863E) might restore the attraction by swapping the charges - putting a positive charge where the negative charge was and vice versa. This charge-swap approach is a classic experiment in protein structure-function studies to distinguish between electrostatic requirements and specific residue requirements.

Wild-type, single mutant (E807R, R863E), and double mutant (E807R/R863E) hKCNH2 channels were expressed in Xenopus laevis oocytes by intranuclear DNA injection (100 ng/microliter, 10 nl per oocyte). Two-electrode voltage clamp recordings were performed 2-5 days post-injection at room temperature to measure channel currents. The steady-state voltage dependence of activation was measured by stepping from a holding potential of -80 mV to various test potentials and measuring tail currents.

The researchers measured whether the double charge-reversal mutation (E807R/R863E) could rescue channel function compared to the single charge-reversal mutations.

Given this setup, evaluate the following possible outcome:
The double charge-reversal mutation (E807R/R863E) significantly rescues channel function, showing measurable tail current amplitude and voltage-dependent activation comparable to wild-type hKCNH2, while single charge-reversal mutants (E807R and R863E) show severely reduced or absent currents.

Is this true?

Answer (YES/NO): YES